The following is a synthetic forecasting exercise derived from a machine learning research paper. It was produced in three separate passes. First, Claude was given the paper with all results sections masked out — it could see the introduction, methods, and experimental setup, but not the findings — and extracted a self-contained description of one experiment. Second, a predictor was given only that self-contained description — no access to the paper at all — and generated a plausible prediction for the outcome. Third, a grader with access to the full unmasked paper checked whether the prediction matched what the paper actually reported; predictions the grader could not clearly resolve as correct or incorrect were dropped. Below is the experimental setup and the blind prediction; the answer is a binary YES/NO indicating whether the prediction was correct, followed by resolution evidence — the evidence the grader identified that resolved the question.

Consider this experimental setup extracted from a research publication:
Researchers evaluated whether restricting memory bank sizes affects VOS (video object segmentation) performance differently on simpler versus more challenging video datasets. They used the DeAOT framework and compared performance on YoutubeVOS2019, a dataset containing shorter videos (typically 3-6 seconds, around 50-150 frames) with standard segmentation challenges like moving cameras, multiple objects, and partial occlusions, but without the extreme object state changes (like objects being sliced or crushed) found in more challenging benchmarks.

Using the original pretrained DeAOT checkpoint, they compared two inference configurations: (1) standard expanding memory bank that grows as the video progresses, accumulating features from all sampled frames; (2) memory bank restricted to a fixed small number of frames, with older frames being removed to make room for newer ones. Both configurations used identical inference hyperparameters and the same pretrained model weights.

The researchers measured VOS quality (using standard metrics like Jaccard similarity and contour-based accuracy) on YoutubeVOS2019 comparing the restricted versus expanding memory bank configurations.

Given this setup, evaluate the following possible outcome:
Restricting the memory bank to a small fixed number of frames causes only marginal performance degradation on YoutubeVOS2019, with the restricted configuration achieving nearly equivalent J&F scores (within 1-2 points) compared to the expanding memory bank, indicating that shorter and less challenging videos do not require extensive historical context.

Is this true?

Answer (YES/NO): YES